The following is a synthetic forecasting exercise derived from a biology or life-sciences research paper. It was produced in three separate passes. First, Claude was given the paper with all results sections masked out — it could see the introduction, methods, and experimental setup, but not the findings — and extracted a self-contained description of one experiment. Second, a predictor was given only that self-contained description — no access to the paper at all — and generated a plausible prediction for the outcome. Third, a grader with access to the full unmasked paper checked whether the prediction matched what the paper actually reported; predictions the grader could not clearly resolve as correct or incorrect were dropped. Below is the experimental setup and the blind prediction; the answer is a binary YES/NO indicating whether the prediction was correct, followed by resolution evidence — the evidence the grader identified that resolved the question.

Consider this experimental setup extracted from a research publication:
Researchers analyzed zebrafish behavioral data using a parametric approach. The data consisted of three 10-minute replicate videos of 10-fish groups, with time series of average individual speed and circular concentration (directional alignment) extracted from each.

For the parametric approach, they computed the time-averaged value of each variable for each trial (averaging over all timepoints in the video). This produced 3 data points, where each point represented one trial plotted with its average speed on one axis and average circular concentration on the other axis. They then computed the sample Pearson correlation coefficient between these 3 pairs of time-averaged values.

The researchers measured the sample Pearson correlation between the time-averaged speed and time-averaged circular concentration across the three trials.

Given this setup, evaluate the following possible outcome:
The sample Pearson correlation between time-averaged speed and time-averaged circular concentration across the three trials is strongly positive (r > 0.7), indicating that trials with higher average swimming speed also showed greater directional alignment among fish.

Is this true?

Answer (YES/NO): YES